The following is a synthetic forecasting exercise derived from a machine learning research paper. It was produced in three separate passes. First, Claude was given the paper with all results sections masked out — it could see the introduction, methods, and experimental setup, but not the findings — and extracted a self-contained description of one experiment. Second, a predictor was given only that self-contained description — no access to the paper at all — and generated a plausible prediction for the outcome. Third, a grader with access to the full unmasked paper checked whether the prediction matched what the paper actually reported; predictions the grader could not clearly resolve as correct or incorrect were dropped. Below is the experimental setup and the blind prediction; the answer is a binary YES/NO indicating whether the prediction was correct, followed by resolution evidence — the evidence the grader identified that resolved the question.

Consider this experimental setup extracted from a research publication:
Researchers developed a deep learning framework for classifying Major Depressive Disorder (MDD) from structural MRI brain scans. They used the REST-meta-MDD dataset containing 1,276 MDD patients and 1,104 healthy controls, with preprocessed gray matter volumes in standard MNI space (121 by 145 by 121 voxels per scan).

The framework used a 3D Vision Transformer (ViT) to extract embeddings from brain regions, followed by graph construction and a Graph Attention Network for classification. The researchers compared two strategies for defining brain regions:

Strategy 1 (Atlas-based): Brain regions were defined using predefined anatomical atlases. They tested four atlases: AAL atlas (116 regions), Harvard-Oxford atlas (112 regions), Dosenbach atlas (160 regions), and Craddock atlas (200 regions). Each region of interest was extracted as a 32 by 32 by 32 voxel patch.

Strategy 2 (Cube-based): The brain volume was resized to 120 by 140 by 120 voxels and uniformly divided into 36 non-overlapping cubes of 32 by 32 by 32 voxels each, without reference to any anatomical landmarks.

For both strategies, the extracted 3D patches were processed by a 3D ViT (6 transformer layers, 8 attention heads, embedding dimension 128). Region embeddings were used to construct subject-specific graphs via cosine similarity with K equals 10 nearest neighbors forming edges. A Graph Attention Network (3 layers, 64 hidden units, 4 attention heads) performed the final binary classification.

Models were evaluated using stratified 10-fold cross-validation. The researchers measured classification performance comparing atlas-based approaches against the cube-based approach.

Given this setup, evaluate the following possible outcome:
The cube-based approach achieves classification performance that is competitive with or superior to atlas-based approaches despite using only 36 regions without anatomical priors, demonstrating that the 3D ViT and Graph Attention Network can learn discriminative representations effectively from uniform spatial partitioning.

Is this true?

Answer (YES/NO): NO